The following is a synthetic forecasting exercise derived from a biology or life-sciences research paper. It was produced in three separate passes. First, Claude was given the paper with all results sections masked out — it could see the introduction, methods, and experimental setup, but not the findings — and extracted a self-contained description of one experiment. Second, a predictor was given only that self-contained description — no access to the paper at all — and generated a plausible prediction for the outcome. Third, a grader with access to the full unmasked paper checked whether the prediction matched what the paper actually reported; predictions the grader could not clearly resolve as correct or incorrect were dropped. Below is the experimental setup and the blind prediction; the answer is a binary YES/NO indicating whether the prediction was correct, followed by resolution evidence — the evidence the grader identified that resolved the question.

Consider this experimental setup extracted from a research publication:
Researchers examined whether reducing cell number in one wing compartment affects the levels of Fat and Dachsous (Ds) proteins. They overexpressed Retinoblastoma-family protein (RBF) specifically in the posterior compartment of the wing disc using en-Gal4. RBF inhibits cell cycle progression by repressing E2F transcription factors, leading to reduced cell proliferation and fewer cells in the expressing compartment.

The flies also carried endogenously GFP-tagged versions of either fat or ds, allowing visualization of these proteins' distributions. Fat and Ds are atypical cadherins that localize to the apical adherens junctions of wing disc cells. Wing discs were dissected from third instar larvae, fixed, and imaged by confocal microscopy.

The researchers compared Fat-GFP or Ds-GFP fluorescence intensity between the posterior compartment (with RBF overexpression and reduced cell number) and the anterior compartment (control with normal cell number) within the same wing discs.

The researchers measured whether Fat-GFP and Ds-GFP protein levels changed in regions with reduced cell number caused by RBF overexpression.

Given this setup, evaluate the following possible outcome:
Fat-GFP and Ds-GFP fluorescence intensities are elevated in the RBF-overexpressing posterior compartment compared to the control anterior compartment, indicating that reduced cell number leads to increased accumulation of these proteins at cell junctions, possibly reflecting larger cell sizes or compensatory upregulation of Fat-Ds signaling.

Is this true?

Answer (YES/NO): NO